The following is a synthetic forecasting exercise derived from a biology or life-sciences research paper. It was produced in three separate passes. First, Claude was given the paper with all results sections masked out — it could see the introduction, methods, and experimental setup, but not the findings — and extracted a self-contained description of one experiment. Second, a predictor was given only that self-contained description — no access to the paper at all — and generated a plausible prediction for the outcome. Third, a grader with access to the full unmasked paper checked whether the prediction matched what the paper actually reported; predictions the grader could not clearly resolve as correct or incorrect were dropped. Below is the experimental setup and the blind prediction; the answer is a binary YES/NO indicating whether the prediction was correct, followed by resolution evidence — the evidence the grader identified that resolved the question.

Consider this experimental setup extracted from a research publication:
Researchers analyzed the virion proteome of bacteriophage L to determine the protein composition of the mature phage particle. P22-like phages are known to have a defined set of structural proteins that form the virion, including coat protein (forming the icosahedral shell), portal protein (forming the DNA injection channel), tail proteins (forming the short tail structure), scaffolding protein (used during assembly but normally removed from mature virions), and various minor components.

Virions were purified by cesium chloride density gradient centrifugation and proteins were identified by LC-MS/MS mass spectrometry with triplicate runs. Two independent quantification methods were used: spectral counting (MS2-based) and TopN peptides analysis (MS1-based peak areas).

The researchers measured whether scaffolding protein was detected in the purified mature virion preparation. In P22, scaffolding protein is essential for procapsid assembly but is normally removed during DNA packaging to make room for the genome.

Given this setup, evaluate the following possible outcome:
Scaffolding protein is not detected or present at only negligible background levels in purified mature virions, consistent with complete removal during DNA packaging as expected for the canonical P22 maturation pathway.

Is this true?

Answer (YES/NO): NO